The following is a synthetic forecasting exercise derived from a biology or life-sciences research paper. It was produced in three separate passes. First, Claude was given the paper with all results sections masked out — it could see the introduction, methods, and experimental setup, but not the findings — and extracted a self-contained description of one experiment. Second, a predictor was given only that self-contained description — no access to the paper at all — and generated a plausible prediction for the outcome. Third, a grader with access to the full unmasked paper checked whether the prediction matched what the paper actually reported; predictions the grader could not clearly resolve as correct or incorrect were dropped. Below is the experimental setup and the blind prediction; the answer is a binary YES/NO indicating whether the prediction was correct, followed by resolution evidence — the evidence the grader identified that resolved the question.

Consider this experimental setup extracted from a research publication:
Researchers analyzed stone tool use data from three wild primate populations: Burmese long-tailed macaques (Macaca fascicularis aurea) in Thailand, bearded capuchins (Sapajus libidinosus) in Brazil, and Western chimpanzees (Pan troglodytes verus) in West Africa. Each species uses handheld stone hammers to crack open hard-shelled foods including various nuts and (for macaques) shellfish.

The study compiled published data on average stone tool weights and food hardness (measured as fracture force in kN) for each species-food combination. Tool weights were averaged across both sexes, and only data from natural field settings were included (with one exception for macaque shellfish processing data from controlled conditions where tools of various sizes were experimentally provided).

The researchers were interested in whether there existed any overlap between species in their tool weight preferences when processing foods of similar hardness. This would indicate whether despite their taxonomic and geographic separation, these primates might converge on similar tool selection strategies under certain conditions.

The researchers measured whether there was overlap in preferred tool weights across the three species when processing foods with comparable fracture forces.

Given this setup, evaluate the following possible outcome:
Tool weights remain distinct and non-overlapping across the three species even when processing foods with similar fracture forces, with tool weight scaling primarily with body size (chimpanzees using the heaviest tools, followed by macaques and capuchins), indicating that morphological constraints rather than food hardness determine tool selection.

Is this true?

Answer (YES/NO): NO